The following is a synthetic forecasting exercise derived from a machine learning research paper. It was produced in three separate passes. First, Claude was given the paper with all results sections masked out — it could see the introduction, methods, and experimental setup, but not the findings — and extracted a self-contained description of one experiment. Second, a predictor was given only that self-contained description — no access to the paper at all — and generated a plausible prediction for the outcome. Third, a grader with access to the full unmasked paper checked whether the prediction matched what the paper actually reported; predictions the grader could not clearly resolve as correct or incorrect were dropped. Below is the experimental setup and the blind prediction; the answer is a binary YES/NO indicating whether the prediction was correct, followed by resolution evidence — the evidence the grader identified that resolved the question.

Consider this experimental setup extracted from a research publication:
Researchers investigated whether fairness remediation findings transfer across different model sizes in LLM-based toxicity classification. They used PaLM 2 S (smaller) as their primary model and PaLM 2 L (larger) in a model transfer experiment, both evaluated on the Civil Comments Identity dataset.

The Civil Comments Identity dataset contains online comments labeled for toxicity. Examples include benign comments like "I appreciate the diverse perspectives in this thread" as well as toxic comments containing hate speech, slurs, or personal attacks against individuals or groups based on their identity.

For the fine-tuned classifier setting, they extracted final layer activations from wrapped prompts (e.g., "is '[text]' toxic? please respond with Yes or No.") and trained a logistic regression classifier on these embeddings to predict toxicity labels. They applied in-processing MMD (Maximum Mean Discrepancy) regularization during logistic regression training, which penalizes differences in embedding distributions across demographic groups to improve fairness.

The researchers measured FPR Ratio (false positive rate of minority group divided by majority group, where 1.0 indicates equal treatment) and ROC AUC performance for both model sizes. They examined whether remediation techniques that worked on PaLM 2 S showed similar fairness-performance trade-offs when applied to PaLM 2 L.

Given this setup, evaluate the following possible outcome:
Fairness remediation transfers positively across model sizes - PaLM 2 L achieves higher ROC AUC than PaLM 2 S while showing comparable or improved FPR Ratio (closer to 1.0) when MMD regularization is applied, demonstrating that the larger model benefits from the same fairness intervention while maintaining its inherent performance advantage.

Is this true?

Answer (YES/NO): NO